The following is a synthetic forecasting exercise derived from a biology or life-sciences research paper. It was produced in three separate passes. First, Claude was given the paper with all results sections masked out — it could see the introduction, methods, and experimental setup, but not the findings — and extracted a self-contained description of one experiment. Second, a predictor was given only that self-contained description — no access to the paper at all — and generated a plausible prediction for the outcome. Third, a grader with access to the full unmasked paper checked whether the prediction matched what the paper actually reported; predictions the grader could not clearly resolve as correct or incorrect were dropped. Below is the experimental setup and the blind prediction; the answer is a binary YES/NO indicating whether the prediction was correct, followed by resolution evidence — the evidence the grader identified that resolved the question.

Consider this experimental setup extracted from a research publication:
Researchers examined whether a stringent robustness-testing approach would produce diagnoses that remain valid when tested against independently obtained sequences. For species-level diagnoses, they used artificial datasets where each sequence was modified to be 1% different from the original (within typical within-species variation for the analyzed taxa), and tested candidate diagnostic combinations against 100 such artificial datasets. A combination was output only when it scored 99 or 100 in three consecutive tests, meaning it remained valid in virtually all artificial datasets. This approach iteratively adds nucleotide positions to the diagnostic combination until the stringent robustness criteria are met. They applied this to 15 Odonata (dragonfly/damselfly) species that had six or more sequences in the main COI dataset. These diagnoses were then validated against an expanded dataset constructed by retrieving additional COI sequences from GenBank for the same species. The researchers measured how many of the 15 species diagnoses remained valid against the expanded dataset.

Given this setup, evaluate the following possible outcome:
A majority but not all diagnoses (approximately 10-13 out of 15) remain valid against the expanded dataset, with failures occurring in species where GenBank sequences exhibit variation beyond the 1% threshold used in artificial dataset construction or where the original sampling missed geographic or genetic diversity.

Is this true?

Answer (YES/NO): NO